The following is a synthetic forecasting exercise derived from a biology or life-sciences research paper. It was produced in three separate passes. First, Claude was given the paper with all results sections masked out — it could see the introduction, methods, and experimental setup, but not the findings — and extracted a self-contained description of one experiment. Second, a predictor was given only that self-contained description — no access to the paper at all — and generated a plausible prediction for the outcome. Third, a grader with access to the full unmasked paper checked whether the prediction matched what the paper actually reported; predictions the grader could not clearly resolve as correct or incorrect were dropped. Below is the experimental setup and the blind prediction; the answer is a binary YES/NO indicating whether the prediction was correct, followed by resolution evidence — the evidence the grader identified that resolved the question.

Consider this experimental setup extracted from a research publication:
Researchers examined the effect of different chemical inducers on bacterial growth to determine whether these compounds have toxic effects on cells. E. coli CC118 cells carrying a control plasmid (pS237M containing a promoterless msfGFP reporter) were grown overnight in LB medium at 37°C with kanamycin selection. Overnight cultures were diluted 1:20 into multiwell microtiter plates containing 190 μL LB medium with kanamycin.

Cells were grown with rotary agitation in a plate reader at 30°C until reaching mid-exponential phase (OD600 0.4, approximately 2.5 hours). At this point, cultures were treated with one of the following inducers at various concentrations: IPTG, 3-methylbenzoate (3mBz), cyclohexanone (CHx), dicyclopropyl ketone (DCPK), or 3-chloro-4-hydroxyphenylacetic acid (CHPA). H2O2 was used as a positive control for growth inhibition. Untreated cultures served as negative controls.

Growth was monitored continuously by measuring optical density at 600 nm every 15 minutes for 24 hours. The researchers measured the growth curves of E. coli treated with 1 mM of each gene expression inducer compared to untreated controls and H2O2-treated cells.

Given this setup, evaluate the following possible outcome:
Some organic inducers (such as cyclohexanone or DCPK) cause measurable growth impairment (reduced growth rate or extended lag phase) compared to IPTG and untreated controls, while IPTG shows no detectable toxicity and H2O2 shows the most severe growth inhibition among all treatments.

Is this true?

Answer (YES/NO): NO